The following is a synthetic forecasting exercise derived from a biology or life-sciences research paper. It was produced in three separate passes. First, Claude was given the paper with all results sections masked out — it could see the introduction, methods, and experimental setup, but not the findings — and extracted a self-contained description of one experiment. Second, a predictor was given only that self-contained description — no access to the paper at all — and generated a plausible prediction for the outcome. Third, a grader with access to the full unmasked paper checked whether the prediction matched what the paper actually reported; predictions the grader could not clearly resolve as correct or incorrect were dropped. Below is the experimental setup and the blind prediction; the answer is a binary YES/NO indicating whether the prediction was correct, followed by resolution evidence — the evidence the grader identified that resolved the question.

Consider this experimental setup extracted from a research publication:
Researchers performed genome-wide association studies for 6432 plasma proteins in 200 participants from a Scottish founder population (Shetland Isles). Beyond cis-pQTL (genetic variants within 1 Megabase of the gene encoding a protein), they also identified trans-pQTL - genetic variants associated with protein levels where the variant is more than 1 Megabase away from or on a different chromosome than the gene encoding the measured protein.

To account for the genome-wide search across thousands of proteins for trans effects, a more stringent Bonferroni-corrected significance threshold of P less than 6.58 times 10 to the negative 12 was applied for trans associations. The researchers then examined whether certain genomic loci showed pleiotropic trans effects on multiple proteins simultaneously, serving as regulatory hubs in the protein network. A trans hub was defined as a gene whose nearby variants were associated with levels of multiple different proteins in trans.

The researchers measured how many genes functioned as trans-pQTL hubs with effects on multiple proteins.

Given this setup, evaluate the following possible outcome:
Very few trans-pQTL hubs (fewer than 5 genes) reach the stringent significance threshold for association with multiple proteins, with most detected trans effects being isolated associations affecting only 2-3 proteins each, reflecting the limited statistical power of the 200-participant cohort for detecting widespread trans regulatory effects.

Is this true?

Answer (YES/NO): NO